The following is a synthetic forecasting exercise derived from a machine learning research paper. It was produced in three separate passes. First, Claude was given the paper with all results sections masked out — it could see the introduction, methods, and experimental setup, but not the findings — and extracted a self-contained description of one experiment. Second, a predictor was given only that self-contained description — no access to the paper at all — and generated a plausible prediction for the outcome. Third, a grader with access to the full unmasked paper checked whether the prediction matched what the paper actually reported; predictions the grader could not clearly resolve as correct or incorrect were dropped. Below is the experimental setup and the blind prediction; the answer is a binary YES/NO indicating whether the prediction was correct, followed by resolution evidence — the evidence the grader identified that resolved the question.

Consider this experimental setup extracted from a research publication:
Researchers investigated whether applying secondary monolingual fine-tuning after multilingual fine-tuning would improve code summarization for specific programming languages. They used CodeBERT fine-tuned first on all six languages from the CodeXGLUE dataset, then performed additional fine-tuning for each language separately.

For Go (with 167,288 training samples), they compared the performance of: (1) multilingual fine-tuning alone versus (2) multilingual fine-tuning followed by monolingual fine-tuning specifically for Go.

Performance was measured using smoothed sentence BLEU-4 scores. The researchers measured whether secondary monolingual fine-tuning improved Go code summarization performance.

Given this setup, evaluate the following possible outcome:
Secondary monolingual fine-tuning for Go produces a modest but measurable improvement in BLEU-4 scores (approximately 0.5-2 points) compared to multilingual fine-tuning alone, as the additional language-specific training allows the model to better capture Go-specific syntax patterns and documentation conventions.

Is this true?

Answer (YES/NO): NO